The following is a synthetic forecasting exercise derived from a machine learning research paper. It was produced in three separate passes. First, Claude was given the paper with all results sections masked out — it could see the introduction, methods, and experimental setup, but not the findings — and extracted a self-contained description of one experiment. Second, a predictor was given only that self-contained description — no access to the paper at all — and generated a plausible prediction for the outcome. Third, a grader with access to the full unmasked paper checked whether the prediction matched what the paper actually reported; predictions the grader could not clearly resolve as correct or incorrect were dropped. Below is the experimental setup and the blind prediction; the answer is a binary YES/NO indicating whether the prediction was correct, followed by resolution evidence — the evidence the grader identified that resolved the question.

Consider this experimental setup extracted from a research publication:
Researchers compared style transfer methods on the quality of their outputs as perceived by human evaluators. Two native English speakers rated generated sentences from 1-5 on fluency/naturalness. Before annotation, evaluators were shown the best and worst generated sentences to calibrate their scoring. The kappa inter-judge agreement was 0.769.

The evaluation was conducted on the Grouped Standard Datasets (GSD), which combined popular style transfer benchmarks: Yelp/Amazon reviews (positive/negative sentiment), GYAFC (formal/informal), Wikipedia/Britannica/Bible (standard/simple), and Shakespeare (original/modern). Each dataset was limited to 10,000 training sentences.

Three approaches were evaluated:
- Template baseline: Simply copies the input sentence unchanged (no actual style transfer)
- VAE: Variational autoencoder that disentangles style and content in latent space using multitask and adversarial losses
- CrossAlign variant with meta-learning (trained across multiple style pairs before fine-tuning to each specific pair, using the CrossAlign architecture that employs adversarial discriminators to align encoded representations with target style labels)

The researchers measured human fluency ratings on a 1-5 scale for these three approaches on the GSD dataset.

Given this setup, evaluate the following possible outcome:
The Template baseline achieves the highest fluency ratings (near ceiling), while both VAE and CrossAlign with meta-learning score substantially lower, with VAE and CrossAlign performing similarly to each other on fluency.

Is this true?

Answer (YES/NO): NO